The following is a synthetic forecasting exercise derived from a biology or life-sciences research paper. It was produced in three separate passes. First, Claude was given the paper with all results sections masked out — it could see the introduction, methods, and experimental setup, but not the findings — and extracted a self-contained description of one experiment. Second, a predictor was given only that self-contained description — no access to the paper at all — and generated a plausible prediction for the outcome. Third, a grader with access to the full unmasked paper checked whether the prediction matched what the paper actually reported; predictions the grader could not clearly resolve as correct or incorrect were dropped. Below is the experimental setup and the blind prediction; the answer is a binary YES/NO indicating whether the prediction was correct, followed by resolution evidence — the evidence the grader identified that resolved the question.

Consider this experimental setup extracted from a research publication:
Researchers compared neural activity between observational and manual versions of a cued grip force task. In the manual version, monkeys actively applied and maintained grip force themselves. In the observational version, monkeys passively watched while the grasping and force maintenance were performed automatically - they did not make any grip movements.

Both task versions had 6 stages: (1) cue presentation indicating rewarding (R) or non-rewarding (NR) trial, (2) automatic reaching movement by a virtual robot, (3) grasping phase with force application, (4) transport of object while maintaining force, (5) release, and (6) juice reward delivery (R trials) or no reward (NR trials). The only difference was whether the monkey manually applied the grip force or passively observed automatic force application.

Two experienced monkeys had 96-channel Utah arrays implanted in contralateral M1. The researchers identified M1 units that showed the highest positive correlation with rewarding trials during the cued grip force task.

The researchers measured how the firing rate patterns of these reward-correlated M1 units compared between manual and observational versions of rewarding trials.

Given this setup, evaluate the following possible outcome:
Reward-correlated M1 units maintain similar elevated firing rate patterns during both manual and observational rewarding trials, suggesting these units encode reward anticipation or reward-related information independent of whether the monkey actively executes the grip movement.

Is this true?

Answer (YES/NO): YES